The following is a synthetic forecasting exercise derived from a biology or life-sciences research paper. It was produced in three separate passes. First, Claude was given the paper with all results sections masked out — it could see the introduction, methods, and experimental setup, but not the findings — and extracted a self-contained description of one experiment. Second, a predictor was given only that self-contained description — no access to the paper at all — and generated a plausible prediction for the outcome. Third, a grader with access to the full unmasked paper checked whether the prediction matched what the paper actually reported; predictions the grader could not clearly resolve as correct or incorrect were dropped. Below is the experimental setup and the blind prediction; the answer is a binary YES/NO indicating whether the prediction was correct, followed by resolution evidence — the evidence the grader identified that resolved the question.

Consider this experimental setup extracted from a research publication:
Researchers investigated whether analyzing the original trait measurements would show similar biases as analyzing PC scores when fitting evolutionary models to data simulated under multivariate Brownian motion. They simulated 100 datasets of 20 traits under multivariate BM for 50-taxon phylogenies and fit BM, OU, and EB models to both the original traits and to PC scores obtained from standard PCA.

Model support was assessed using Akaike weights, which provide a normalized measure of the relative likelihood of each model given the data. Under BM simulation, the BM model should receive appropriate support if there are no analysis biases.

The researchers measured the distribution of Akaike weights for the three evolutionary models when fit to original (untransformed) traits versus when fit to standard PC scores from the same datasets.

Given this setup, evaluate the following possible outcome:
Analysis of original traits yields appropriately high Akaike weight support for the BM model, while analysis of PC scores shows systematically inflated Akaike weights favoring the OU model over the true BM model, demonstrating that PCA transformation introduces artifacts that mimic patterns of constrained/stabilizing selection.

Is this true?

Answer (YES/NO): NO